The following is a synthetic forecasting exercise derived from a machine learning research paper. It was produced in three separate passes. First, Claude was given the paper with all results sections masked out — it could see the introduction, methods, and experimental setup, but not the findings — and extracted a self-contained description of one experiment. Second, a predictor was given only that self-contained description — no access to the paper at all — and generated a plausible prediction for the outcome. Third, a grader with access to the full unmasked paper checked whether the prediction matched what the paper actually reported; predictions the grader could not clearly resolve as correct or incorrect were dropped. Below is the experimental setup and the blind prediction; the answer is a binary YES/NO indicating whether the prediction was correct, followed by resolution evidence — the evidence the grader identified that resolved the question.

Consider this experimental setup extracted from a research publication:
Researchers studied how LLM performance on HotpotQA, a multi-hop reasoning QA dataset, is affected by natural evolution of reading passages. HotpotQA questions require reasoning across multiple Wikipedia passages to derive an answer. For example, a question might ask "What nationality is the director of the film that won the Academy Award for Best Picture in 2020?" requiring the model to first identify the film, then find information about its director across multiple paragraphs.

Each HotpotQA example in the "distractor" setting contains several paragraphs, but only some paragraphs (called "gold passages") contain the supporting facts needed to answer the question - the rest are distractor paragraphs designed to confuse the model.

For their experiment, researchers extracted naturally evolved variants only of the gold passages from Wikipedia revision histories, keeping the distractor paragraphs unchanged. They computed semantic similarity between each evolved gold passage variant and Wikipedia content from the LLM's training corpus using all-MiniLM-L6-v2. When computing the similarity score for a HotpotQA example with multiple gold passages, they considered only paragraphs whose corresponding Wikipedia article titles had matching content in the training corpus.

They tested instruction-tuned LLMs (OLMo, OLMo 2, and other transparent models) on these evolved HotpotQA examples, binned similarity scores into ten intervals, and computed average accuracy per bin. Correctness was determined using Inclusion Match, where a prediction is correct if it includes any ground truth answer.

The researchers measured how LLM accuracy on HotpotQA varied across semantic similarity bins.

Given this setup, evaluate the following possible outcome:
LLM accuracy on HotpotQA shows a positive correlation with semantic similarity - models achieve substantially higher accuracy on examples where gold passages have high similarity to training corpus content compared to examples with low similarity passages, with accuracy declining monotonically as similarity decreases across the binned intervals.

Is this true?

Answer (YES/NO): NO